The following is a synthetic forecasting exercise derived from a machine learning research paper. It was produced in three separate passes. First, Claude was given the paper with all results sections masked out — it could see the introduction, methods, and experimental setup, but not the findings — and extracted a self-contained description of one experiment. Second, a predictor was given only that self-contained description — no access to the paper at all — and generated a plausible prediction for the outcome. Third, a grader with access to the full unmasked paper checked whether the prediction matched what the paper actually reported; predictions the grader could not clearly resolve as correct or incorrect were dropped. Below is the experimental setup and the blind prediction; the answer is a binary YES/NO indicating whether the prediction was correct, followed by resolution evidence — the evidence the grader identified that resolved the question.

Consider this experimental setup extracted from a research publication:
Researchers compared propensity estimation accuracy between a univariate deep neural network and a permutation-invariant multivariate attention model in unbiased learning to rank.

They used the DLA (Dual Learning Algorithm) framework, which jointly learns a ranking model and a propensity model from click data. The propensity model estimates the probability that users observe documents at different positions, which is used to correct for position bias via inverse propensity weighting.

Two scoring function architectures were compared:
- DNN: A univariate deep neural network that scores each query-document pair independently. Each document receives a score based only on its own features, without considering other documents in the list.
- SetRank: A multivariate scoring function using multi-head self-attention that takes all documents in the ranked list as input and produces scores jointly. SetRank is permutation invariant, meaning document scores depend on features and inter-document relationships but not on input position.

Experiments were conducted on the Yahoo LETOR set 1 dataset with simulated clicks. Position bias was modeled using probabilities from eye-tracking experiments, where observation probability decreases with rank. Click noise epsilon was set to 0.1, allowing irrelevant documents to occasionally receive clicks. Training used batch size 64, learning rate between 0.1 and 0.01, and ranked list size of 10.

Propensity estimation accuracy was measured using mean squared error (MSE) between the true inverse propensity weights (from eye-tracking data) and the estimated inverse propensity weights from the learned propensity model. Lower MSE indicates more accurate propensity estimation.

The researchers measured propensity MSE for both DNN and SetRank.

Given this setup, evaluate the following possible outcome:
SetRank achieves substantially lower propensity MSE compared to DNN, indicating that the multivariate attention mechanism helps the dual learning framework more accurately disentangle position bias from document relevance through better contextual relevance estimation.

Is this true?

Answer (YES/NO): NO